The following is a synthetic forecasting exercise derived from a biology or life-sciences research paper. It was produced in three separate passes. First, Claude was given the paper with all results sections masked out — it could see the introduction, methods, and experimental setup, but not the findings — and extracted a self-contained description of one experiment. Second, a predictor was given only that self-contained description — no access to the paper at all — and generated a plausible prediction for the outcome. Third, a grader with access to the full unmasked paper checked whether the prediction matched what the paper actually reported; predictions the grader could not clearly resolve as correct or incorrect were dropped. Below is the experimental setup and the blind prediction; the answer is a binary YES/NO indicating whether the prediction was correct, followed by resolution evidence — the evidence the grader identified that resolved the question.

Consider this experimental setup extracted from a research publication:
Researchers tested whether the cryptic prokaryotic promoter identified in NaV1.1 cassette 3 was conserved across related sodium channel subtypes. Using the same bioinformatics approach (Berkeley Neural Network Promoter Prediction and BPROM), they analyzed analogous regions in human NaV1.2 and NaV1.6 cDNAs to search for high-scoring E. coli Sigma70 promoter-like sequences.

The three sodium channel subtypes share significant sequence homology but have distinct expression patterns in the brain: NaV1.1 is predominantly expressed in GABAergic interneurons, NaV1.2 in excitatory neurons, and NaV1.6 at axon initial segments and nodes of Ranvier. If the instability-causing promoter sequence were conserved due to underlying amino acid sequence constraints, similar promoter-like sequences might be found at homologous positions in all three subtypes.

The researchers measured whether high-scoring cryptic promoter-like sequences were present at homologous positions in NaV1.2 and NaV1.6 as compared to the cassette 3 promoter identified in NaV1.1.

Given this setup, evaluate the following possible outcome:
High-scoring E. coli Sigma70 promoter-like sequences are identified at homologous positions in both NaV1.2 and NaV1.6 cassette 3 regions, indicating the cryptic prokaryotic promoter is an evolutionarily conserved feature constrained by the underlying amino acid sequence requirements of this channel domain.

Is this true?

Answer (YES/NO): NO